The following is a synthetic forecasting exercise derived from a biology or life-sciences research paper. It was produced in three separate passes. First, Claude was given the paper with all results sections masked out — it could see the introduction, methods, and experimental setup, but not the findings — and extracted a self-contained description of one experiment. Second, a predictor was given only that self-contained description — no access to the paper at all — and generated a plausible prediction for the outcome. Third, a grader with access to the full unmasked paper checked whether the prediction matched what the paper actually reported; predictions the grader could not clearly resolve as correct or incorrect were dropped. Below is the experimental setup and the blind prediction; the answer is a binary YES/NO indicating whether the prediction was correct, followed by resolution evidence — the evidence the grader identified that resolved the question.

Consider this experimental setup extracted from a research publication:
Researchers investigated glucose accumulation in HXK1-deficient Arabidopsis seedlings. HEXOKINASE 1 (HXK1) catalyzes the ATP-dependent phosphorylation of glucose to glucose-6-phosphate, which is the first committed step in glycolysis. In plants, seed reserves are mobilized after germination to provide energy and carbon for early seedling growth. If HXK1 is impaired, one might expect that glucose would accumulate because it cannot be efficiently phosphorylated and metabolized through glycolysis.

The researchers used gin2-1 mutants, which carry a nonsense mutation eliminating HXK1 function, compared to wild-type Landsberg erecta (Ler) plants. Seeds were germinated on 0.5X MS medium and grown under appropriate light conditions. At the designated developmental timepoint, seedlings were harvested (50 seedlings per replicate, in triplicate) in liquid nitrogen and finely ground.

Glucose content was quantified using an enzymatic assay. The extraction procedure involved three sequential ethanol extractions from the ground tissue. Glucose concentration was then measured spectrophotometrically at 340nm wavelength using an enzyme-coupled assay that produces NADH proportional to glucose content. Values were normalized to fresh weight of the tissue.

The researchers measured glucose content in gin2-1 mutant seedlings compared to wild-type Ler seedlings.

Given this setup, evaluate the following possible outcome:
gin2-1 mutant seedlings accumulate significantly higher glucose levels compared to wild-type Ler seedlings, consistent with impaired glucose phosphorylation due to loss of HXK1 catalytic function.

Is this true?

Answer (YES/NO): YES